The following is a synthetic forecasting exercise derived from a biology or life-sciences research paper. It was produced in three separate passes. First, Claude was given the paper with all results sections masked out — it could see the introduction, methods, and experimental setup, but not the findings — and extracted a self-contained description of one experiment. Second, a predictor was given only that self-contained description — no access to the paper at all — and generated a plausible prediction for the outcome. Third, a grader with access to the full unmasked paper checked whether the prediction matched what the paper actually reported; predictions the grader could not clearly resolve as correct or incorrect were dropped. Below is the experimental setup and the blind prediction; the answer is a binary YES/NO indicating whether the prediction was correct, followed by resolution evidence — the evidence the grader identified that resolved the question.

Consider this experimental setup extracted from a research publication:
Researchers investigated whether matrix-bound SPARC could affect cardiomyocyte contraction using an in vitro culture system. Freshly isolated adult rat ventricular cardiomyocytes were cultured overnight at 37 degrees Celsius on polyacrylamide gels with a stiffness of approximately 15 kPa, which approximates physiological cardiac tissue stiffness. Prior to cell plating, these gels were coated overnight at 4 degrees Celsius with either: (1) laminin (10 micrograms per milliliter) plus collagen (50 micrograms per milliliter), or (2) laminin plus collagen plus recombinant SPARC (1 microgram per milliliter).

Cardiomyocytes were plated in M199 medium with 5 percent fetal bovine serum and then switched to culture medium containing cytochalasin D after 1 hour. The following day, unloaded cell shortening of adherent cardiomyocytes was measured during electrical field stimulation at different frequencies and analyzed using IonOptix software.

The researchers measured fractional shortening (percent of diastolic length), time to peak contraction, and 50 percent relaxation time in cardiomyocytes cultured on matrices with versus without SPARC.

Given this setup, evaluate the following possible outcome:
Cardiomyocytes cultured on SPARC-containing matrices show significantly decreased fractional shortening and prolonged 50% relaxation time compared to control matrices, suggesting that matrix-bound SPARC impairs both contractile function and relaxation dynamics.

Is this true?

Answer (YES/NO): NO